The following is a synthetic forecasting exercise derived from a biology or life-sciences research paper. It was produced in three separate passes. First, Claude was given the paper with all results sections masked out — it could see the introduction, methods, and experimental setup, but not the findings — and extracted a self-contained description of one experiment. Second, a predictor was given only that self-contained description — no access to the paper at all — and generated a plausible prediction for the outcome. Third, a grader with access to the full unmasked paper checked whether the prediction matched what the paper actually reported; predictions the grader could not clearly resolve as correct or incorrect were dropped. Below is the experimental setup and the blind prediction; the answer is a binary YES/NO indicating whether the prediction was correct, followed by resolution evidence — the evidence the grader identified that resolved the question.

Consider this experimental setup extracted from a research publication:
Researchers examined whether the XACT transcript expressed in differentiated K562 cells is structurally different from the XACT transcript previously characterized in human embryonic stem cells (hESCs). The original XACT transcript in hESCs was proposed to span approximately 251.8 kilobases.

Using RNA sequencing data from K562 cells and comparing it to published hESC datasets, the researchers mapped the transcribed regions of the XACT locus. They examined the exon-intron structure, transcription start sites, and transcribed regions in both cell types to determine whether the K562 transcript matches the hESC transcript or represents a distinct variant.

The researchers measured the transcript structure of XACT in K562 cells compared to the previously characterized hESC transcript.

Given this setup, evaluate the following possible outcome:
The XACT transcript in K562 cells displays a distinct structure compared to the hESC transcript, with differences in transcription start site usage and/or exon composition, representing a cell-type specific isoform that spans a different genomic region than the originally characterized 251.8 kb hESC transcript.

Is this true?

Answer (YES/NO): YES